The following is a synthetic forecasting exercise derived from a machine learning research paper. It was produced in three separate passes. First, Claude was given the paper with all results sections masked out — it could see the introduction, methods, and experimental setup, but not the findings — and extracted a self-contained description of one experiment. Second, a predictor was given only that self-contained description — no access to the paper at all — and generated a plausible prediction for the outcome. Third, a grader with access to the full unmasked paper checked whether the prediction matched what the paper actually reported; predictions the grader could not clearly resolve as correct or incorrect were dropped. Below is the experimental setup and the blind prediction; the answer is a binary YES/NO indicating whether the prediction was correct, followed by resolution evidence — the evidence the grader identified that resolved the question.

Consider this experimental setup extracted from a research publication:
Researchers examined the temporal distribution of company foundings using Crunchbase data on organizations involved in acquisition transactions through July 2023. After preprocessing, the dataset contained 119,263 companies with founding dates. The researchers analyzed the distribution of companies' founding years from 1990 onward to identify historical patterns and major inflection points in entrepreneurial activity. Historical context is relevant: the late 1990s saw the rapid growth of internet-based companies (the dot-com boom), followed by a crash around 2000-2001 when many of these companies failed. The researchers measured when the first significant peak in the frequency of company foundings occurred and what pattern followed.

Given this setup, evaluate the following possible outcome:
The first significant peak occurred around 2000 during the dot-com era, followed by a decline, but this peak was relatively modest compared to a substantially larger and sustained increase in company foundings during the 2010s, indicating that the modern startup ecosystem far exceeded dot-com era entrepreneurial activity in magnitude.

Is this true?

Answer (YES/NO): NO